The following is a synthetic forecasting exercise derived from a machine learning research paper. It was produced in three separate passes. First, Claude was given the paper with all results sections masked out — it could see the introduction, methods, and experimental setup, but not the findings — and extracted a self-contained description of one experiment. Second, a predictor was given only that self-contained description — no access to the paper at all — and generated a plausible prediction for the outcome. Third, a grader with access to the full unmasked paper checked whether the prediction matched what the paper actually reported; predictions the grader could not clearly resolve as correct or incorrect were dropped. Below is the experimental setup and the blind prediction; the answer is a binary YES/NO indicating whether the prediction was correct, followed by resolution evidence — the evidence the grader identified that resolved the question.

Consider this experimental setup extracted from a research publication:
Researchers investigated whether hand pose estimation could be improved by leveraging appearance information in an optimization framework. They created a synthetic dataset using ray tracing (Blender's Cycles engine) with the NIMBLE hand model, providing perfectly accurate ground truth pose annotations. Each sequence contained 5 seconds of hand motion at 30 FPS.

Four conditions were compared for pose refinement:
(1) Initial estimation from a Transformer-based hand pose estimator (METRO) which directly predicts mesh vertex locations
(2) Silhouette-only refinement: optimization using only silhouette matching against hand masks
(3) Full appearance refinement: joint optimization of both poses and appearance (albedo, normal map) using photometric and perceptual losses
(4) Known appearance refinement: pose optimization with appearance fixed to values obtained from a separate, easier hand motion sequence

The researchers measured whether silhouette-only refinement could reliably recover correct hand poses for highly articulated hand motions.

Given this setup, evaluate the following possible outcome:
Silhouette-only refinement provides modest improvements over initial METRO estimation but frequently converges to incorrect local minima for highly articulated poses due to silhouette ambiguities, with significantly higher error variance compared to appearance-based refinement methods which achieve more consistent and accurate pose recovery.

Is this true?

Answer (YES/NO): NO